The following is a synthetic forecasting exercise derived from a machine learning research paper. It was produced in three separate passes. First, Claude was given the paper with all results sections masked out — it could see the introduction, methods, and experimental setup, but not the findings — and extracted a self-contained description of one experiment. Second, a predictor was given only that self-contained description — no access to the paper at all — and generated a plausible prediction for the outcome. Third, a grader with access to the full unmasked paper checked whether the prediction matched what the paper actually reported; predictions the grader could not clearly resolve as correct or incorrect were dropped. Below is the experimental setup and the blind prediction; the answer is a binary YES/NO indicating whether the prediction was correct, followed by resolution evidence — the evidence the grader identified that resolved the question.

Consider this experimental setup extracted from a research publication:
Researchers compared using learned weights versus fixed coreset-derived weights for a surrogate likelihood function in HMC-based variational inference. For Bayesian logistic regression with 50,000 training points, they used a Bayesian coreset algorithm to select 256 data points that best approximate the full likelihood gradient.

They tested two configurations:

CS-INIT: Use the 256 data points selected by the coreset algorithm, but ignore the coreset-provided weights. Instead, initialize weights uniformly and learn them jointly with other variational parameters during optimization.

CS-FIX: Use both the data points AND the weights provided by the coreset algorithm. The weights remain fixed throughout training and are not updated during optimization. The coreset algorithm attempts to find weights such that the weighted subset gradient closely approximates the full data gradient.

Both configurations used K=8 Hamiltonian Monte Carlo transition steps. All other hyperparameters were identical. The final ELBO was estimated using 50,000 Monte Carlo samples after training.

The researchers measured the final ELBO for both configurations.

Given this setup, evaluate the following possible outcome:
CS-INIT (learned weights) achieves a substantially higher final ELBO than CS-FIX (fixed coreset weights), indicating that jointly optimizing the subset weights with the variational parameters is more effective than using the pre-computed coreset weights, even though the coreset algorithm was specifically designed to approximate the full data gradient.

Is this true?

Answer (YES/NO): YES